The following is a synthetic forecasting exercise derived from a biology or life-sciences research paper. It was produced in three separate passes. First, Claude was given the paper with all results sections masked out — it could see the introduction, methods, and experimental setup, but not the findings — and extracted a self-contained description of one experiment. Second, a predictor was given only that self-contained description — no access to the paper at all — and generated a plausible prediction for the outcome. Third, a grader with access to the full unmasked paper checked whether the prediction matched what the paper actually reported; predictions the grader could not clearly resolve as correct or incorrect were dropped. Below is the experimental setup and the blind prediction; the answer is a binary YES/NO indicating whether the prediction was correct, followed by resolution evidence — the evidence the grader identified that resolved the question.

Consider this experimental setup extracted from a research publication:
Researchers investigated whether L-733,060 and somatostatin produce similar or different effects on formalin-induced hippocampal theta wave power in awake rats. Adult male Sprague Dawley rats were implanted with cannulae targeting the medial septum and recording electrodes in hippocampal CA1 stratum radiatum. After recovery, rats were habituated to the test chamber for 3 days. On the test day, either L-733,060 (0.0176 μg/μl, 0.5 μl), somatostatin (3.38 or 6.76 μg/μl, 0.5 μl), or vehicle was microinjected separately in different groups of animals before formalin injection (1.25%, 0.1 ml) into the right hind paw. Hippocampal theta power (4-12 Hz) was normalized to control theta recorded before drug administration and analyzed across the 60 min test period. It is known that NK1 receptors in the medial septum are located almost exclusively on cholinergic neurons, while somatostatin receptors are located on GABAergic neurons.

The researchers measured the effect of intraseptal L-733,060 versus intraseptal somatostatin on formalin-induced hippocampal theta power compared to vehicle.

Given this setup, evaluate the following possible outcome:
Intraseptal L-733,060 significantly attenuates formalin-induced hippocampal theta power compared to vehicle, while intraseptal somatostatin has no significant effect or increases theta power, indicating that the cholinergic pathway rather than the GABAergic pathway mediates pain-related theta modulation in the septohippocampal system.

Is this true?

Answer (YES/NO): NO